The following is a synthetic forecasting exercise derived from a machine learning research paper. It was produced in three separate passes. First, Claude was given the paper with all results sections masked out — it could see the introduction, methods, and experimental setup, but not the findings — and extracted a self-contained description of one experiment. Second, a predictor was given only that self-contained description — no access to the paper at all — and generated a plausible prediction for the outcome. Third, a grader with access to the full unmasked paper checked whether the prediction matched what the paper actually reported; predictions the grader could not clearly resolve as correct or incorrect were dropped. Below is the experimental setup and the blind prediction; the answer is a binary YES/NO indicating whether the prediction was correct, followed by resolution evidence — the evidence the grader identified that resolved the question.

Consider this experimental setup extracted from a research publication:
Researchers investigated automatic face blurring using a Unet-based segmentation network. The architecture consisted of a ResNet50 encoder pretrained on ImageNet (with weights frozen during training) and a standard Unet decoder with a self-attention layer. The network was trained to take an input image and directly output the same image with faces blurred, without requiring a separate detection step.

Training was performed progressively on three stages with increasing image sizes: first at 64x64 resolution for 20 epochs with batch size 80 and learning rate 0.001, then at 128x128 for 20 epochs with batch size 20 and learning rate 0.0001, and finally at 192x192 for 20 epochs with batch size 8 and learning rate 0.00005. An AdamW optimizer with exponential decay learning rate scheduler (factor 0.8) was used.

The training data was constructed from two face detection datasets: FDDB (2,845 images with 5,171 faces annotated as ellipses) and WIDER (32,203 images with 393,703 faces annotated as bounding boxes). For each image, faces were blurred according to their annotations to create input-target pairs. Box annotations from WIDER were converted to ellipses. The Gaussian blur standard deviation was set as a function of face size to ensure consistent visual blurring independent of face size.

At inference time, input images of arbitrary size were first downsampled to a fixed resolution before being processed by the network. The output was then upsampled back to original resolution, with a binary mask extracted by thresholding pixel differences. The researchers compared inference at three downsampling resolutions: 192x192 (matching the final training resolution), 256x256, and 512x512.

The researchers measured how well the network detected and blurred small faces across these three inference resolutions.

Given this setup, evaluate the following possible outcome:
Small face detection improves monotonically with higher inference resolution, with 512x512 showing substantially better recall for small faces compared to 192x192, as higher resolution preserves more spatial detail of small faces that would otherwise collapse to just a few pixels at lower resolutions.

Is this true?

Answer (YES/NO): YES